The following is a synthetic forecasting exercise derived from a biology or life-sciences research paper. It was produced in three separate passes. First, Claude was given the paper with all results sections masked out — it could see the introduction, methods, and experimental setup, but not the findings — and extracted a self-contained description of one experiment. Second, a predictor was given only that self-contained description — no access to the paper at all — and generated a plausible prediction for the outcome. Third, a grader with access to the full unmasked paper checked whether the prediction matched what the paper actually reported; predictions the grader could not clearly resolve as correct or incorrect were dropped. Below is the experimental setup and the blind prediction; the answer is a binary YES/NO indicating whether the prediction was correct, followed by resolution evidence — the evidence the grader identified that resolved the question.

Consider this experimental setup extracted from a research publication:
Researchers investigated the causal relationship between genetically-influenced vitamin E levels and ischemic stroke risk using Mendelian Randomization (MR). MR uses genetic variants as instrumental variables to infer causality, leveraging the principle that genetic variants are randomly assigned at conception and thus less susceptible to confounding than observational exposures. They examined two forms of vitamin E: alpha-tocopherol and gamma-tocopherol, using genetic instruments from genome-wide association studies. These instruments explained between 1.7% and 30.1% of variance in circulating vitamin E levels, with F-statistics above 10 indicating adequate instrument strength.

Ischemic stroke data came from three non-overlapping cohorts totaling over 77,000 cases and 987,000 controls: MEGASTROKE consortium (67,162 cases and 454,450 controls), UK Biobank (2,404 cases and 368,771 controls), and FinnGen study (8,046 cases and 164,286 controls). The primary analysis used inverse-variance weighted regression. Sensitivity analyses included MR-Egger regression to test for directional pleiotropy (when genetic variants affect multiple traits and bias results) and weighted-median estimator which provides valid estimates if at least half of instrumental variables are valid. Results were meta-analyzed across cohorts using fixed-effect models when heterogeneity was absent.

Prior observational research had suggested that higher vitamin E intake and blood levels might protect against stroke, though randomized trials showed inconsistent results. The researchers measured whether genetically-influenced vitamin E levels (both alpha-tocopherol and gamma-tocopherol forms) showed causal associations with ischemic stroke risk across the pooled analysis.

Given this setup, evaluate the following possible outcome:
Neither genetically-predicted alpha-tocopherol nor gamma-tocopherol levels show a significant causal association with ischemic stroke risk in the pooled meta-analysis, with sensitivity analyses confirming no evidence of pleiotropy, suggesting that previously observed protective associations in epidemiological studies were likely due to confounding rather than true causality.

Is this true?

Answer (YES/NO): YES